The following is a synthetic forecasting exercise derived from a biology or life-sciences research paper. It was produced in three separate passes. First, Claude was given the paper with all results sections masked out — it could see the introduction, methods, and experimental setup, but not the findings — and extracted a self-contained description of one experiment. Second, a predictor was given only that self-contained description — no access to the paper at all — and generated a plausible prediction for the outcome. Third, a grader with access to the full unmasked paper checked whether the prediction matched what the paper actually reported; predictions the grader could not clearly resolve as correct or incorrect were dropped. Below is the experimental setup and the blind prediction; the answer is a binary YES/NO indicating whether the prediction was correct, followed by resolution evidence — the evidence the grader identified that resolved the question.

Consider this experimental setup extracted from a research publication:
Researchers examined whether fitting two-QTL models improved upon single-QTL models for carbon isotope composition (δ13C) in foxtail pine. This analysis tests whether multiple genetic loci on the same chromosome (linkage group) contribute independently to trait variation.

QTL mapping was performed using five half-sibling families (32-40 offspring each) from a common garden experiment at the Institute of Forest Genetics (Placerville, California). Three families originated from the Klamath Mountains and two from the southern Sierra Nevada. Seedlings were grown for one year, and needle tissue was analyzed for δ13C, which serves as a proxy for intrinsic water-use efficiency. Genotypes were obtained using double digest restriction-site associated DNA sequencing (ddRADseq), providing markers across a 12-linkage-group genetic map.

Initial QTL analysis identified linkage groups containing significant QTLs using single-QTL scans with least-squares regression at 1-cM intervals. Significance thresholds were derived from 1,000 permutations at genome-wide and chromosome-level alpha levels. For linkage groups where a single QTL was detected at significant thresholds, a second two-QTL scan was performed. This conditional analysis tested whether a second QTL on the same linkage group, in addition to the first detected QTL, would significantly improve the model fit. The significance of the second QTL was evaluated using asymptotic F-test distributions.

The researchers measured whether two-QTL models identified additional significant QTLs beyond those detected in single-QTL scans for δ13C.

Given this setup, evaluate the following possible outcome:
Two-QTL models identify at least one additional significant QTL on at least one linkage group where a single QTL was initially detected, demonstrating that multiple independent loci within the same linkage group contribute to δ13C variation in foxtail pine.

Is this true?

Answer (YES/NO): YES